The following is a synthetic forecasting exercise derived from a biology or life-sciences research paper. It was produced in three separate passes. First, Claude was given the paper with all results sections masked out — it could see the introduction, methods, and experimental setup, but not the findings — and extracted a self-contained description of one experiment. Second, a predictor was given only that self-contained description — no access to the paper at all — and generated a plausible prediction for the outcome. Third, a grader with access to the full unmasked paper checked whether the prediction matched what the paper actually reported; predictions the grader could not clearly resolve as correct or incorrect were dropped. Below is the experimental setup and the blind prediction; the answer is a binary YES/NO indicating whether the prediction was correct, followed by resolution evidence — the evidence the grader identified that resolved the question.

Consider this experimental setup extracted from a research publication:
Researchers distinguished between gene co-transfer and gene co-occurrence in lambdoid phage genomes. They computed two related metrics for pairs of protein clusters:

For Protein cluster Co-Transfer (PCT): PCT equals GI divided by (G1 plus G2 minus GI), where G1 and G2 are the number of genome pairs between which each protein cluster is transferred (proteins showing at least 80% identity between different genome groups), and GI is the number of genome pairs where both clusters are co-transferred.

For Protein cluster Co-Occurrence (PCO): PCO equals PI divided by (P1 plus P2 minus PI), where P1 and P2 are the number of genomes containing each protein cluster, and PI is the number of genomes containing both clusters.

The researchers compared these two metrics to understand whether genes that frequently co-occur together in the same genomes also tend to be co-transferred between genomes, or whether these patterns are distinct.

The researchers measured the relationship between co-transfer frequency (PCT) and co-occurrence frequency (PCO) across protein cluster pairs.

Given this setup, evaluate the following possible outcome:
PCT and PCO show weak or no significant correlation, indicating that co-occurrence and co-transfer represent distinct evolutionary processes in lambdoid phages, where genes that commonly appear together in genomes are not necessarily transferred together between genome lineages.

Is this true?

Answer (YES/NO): YES